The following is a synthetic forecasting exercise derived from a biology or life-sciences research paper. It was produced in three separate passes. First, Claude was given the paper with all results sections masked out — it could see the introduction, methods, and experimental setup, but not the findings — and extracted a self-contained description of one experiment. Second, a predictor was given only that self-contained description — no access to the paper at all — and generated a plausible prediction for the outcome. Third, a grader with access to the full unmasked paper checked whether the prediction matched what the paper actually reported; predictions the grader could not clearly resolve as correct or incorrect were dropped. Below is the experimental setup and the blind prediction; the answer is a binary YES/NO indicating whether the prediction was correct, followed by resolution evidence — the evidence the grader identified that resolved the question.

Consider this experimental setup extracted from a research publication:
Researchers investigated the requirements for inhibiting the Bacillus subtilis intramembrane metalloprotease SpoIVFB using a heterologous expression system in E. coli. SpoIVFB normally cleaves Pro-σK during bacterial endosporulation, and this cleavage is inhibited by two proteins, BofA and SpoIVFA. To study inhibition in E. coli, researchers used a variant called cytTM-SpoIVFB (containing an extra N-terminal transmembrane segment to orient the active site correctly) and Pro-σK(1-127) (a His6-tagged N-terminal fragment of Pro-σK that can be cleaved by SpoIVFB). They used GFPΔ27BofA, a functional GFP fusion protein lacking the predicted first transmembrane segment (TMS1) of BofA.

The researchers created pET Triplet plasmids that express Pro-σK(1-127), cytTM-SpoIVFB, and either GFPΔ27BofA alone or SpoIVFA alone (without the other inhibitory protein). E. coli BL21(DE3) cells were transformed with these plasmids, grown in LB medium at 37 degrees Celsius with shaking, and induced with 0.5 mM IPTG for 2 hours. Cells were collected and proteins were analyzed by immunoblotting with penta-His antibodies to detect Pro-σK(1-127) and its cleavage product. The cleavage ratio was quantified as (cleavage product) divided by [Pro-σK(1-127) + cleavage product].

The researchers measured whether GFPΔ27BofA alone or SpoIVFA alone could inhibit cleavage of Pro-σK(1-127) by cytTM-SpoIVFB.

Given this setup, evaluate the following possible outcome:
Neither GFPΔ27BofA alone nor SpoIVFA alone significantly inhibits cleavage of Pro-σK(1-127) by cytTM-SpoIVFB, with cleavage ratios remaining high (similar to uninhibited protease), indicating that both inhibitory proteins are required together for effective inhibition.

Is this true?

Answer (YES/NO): YES